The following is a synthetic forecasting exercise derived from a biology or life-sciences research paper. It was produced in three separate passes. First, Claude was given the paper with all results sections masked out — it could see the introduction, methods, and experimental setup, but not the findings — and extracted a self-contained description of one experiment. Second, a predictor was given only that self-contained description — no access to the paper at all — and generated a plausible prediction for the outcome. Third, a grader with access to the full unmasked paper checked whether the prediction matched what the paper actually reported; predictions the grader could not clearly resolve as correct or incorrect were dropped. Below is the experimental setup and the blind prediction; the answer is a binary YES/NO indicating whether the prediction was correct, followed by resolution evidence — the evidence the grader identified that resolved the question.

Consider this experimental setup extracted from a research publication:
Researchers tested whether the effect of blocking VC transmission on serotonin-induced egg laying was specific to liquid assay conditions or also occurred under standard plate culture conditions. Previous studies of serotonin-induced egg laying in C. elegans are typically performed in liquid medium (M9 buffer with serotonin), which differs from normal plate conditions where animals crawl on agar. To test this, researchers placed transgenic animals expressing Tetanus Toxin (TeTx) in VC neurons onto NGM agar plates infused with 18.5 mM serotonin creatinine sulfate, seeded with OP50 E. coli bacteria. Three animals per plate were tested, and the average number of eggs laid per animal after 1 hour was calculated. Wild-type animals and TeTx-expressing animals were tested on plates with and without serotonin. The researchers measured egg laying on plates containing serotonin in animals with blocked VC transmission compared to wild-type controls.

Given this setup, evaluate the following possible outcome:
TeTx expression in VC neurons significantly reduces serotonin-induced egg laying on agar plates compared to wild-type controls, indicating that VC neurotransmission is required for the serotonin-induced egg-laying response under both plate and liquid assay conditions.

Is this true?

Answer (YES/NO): YES